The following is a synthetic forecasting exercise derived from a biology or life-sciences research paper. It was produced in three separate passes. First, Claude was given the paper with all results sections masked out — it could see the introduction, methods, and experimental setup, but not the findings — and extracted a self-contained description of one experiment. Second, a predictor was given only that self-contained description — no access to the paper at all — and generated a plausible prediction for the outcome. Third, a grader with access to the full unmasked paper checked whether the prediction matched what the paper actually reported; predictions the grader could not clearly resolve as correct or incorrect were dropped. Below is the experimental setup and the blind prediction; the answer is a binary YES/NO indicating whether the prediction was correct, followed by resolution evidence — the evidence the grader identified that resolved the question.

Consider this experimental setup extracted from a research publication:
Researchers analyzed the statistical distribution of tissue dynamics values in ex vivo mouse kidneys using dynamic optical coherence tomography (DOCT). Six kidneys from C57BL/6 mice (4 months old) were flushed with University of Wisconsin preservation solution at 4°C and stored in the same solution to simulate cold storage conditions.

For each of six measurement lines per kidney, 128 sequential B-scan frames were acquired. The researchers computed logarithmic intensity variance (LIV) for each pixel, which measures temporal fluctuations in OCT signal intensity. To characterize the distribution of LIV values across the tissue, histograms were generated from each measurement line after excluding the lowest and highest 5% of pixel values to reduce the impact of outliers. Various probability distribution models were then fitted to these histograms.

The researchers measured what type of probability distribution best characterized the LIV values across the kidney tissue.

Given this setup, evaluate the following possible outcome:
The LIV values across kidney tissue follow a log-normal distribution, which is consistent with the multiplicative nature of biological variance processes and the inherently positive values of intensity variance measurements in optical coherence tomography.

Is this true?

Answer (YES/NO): YES